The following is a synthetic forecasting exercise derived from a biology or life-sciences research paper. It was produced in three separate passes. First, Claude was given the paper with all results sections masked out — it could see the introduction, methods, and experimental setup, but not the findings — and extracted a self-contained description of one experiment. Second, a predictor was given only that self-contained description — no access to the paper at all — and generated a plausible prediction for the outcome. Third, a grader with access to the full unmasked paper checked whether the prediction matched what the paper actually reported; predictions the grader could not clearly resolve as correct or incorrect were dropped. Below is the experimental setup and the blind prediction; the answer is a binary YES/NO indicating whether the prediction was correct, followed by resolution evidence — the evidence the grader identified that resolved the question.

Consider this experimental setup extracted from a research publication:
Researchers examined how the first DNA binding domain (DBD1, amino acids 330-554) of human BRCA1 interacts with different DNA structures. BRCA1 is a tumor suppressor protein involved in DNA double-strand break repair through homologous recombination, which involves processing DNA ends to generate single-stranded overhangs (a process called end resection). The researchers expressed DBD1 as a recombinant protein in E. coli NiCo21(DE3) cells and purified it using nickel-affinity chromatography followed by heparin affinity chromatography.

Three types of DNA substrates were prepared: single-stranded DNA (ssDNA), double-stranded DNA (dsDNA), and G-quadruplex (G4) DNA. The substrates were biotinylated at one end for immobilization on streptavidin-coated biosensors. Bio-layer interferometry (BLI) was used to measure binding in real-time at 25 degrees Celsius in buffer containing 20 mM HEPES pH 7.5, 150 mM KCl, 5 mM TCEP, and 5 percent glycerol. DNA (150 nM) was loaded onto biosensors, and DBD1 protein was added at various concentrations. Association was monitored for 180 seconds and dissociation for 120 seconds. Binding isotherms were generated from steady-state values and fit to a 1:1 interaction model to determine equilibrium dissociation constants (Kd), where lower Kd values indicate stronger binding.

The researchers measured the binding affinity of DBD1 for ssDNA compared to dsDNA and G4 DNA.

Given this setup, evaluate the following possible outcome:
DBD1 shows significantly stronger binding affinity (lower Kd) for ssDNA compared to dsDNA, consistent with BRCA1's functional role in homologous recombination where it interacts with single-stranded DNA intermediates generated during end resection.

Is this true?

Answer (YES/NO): NO